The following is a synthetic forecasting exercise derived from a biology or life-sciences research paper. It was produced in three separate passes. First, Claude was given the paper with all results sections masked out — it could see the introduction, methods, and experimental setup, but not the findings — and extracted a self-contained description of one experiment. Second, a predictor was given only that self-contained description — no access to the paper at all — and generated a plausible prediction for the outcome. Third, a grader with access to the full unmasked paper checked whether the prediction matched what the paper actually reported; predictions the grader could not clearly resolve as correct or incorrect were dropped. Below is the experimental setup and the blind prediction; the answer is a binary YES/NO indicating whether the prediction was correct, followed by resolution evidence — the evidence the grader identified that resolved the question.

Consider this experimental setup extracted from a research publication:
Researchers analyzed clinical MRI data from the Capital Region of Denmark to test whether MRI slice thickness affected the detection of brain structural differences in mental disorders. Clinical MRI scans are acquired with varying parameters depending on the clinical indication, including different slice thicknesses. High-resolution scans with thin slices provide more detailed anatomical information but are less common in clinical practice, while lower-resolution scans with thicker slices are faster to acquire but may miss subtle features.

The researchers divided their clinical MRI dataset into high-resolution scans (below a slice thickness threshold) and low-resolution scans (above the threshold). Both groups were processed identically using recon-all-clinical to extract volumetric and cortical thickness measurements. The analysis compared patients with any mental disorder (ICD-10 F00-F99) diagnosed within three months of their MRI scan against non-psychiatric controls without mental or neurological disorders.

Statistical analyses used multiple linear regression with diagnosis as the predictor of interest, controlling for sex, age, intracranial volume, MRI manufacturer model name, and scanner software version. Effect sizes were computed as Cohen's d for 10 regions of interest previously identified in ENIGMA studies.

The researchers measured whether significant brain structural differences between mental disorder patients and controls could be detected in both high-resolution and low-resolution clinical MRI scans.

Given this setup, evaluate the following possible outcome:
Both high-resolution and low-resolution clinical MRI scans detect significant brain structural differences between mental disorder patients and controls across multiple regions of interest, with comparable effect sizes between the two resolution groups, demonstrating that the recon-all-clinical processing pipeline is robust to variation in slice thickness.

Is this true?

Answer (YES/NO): NO